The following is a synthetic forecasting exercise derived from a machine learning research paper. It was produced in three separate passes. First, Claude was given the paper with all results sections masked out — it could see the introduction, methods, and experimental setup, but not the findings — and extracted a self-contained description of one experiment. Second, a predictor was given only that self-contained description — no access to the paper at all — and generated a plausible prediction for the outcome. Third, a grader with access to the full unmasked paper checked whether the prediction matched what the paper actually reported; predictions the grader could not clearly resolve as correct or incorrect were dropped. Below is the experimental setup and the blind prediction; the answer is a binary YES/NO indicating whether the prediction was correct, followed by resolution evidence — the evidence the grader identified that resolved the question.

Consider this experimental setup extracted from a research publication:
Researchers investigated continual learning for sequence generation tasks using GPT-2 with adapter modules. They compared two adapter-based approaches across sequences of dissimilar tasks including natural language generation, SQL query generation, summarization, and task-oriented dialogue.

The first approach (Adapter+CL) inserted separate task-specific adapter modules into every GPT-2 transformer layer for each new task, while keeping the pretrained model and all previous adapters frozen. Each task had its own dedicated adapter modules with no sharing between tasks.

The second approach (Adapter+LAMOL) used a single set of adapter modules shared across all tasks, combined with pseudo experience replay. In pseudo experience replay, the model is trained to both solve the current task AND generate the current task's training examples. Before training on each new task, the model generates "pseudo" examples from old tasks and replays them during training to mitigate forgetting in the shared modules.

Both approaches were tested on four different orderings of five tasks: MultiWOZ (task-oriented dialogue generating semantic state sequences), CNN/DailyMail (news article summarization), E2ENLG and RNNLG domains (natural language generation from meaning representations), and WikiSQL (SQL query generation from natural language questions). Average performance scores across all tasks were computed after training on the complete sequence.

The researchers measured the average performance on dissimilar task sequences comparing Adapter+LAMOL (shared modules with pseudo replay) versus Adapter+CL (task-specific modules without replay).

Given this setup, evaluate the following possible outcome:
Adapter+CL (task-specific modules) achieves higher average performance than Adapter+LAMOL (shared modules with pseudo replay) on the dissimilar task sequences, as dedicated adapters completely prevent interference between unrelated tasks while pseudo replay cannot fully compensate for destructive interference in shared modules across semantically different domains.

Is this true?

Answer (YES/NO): YES